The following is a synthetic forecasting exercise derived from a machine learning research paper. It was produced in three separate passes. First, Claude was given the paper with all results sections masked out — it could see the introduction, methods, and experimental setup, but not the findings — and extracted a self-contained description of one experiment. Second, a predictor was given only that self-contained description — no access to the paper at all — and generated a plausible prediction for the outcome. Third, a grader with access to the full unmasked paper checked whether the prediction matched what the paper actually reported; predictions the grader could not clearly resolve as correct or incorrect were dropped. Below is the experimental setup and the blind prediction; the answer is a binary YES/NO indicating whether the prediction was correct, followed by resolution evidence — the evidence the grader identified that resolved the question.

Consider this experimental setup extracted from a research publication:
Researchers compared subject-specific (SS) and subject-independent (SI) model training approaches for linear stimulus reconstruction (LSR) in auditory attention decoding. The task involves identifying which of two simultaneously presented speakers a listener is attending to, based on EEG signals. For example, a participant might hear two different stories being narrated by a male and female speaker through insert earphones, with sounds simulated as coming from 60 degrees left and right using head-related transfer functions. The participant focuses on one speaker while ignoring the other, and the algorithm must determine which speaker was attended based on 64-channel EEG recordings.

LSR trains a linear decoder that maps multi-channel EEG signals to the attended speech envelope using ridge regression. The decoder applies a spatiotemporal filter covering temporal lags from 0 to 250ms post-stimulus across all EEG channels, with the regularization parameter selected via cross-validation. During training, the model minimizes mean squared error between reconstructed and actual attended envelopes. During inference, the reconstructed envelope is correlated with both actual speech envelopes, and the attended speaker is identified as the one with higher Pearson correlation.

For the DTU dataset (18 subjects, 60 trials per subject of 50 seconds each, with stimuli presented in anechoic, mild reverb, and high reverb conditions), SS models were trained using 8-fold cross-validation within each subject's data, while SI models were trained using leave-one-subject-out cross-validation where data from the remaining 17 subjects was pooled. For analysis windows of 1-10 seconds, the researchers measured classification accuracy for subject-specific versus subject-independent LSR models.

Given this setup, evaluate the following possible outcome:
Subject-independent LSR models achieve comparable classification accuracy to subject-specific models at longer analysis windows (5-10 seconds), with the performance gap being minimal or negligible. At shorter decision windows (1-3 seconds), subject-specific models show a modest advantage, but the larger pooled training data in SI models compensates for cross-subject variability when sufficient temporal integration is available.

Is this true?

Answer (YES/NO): NO